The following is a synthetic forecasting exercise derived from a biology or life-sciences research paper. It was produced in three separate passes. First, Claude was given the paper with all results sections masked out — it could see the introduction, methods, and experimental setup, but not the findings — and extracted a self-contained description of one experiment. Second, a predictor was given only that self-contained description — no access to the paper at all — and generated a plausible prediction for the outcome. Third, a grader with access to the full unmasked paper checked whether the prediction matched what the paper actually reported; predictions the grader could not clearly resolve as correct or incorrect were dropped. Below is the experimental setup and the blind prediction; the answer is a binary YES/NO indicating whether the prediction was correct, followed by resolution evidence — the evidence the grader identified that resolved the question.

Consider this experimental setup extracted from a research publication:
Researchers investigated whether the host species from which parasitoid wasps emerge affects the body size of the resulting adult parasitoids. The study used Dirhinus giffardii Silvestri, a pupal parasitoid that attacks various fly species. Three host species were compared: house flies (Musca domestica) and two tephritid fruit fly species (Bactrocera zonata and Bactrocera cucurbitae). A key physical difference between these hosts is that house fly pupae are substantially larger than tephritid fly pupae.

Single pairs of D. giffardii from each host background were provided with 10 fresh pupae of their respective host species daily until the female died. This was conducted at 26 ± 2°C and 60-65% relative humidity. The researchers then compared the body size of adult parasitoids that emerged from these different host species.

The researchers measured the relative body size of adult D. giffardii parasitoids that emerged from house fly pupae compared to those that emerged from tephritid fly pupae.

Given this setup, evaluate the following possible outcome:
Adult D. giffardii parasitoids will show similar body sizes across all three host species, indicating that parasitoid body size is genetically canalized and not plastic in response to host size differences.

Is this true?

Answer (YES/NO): NO